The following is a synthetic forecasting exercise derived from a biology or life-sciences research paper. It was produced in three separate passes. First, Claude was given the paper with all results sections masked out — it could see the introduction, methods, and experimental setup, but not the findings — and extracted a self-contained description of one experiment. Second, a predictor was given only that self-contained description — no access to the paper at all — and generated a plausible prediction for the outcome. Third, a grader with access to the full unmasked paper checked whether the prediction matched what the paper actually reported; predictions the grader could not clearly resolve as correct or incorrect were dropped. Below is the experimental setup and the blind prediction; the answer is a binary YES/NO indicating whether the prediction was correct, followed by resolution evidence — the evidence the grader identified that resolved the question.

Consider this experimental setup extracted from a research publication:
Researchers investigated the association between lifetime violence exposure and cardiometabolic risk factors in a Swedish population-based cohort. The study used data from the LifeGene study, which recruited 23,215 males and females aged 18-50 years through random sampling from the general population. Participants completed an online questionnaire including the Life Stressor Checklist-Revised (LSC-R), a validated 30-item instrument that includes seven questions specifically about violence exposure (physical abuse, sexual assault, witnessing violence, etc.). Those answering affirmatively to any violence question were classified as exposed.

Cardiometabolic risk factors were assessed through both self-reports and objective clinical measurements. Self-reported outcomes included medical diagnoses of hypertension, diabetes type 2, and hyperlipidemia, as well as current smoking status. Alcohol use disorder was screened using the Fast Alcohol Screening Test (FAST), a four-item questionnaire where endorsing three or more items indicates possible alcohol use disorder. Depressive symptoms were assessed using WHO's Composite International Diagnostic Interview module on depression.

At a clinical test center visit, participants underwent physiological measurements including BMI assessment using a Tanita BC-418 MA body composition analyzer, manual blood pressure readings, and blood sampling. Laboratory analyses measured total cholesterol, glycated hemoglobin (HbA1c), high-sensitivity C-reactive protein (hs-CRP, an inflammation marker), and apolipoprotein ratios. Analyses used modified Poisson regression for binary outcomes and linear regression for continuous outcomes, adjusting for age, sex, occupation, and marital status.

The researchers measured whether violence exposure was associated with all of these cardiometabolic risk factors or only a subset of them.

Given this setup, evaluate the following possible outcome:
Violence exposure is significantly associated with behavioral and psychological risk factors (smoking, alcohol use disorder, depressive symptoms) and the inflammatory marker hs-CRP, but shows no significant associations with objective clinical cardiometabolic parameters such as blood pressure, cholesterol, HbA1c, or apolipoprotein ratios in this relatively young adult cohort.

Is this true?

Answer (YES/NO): NO